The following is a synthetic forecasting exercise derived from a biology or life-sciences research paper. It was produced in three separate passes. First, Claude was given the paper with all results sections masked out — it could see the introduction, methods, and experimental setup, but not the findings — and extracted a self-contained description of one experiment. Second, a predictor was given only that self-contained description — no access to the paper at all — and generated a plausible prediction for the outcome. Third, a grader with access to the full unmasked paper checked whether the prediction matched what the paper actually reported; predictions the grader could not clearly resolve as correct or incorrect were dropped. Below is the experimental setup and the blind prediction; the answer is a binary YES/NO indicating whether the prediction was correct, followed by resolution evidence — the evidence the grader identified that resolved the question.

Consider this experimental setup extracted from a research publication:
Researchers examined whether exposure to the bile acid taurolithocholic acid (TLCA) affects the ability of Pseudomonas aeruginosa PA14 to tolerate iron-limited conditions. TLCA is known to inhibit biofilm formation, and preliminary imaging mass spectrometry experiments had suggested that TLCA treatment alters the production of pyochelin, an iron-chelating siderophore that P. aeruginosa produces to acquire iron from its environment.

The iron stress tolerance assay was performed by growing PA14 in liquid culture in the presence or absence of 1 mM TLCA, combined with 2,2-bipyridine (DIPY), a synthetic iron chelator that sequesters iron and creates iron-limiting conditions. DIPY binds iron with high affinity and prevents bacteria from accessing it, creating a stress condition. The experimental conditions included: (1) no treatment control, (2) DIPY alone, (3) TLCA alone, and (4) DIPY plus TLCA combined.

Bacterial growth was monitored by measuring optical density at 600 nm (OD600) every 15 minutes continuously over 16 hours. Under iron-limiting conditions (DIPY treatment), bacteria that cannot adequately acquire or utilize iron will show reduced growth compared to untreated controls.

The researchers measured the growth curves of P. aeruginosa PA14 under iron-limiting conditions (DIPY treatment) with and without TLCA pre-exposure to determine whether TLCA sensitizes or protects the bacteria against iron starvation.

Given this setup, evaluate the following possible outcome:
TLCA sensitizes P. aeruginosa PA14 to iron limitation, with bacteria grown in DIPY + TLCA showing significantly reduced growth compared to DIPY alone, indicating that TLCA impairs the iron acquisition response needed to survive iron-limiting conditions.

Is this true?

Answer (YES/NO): NO